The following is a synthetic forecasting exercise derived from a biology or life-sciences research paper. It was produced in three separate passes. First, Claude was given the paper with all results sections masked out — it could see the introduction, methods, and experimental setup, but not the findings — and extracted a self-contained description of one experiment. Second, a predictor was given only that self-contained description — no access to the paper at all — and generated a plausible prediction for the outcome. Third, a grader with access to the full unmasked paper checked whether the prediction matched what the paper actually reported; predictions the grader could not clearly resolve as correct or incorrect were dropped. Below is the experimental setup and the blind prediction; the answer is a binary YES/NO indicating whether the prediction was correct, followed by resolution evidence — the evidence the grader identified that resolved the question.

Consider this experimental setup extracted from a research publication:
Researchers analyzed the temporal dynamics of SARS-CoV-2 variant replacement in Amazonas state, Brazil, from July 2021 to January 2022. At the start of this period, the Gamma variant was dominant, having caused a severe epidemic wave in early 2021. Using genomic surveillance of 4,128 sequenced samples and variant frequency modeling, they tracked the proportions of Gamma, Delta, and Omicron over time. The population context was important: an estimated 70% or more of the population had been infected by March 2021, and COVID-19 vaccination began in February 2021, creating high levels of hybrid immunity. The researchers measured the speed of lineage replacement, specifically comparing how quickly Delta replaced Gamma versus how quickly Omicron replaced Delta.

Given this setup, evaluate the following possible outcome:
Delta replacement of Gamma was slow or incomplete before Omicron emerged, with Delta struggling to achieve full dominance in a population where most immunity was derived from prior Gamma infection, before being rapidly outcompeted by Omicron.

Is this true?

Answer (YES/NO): NO